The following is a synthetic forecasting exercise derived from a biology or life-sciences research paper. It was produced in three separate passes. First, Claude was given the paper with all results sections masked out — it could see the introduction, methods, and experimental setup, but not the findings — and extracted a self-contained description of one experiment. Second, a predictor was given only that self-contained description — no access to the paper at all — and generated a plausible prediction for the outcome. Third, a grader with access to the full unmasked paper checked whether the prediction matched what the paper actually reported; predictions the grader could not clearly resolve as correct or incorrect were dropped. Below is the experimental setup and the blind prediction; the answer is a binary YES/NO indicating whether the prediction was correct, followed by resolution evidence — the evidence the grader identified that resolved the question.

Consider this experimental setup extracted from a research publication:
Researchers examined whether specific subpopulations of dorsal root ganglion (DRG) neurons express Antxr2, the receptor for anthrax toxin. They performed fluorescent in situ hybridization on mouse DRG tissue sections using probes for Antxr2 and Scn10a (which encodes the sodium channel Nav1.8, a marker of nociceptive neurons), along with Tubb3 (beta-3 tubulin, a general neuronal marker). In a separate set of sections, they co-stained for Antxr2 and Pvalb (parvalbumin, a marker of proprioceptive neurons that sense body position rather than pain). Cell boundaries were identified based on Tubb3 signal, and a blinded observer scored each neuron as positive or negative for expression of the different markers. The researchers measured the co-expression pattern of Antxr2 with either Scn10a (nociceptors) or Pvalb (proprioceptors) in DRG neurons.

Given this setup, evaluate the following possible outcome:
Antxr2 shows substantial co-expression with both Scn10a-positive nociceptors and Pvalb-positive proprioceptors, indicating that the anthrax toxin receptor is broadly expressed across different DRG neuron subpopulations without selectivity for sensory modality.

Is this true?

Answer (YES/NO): NO